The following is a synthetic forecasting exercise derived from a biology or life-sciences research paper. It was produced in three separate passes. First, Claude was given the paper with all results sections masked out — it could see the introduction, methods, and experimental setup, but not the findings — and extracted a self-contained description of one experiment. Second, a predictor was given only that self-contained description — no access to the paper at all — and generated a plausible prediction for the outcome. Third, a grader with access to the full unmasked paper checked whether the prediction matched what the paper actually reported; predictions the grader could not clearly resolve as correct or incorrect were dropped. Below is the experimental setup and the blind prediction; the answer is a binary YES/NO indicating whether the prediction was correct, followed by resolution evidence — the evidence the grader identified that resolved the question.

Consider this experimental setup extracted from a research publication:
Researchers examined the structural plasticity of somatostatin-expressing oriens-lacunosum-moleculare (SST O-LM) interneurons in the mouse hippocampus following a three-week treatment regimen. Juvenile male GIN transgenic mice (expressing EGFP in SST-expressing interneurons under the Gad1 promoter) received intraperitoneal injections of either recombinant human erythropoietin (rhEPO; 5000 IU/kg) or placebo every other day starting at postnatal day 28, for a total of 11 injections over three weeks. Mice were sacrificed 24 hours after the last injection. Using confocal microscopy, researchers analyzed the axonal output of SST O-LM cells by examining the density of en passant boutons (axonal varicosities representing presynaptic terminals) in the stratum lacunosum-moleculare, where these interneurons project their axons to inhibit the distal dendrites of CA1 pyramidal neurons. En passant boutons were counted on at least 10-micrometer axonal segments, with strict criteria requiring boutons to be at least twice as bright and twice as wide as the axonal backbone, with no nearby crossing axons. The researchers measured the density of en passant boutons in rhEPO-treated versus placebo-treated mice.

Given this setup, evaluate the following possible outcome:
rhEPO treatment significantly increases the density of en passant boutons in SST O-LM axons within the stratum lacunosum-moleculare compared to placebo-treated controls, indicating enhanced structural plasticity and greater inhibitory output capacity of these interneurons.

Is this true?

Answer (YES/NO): NO